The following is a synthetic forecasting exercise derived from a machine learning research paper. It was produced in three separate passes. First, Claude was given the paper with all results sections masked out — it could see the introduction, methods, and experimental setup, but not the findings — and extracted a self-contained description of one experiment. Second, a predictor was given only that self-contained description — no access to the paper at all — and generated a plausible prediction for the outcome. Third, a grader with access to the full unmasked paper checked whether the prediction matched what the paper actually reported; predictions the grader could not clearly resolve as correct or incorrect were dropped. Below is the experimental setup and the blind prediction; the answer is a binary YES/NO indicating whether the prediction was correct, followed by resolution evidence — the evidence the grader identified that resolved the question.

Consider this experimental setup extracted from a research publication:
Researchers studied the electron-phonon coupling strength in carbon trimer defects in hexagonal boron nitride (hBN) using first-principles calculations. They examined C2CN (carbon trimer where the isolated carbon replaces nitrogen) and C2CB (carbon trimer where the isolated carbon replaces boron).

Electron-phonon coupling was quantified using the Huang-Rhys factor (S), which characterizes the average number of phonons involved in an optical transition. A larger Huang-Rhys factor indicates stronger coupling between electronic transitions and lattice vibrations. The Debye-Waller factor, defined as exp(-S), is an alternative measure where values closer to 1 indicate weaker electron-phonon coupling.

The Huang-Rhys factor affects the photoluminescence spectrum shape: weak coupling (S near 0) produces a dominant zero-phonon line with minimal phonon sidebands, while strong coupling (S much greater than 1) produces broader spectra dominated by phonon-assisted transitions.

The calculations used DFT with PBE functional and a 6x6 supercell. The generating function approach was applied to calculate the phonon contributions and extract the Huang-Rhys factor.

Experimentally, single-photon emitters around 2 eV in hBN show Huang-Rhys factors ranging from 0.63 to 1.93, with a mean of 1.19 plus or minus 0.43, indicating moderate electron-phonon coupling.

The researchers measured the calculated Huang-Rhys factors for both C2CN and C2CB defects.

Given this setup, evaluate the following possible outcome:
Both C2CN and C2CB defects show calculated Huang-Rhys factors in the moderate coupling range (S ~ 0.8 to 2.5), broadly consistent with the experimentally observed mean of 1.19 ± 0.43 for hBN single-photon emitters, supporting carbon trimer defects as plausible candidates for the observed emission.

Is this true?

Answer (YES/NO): YES